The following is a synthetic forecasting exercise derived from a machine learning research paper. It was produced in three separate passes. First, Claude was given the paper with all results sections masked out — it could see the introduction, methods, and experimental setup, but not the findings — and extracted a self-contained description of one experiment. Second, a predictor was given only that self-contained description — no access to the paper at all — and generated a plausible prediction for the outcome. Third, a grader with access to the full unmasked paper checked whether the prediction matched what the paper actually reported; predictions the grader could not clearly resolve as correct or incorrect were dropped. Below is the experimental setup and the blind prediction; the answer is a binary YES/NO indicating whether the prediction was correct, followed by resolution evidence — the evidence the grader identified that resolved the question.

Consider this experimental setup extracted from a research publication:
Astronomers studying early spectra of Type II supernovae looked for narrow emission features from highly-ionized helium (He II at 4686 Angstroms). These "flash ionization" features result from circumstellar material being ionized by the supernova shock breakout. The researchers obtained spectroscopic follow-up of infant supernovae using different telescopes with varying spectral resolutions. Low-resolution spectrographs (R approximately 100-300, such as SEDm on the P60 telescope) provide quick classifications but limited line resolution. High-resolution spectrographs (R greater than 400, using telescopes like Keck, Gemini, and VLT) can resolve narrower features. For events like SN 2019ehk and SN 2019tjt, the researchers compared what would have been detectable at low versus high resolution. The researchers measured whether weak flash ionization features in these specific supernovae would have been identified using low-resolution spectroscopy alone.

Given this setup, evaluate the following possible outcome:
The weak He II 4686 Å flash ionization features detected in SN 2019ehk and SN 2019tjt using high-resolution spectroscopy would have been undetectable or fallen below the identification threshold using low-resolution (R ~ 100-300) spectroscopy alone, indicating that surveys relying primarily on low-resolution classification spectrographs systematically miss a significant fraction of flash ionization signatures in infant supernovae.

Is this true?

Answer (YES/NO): YES